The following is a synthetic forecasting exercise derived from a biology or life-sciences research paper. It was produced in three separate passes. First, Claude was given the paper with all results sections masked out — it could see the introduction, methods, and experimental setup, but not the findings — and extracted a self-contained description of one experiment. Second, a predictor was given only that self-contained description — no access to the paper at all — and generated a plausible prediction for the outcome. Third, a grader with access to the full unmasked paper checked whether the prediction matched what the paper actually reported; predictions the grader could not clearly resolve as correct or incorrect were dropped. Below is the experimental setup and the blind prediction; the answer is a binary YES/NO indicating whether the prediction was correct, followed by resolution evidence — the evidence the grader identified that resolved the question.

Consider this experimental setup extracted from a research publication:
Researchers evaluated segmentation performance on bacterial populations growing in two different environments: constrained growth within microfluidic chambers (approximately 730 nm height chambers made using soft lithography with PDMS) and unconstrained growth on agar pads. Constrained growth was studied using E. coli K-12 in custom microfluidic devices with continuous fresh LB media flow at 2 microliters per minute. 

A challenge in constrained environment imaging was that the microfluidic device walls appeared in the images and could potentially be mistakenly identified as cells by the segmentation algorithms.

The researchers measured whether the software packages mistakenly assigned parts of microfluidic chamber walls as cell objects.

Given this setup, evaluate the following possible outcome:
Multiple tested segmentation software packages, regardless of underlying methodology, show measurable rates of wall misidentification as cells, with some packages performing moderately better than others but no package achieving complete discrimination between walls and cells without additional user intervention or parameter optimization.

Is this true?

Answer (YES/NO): NO